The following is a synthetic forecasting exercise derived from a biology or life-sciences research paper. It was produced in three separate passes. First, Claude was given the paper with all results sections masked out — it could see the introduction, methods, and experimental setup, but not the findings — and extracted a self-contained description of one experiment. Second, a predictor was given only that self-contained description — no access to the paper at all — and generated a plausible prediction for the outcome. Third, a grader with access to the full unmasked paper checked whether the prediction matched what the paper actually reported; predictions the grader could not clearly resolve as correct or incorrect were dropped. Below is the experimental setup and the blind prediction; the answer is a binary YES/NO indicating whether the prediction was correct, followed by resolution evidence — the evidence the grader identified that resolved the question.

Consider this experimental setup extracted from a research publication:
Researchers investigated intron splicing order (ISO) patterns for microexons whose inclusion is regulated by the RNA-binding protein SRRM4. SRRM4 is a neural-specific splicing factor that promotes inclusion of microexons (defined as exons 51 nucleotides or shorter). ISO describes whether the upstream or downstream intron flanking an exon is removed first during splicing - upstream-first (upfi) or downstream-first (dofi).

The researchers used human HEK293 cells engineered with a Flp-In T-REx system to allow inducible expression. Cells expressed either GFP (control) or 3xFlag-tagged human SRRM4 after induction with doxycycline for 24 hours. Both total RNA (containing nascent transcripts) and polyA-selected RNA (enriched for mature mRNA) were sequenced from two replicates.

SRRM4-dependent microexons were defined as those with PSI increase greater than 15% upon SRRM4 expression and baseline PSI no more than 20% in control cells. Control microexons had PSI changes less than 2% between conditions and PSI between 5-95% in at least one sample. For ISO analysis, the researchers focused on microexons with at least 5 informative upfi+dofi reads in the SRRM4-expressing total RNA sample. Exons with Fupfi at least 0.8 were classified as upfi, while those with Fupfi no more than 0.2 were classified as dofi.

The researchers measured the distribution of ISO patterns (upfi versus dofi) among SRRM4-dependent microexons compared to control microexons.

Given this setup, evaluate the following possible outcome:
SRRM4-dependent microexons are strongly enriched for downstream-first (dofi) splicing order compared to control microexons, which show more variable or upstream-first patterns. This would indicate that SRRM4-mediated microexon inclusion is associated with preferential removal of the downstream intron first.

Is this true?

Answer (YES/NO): YES